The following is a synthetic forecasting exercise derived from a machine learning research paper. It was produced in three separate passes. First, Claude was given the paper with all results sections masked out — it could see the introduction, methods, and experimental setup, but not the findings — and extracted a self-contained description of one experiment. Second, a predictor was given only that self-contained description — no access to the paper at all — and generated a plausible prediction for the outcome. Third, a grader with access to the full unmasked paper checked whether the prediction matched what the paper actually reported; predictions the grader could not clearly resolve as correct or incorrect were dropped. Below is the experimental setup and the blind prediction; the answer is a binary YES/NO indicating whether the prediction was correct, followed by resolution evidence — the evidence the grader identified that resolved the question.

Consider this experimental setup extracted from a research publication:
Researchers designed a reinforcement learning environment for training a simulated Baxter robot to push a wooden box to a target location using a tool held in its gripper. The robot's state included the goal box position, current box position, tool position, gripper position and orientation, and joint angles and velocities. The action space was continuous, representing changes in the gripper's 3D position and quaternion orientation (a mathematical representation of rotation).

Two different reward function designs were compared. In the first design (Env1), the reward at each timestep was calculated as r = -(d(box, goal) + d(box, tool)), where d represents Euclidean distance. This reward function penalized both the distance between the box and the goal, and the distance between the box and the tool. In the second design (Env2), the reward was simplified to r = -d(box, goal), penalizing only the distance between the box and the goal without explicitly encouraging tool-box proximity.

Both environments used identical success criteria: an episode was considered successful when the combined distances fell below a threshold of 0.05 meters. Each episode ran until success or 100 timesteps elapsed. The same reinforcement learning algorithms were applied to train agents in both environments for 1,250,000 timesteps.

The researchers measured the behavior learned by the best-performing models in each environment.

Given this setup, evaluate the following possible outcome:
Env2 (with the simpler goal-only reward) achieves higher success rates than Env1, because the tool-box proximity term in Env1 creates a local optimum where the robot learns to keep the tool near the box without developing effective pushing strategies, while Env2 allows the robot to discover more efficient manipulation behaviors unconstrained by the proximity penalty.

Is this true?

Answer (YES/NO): NO